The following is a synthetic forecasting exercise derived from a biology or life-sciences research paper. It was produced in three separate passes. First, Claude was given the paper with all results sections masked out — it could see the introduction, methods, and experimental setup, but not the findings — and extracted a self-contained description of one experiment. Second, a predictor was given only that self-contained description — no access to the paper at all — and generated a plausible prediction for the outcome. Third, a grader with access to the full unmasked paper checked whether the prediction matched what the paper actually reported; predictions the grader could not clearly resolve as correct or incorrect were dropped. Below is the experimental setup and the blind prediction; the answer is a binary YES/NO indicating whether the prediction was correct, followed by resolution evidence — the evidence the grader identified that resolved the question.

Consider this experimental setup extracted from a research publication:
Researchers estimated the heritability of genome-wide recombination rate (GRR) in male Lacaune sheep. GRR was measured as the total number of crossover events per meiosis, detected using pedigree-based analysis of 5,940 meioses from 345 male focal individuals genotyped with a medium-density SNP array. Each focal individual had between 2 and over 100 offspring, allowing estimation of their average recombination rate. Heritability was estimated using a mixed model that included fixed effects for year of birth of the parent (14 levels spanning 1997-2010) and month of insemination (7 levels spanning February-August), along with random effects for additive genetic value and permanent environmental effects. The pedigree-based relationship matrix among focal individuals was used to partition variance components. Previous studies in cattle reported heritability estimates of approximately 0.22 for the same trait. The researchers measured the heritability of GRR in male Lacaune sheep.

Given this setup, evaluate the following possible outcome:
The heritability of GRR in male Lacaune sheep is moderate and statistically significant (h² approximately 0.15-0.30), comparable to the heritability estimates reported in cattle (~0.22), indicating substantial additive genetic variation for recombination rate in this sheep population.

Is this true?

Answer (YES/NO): YES